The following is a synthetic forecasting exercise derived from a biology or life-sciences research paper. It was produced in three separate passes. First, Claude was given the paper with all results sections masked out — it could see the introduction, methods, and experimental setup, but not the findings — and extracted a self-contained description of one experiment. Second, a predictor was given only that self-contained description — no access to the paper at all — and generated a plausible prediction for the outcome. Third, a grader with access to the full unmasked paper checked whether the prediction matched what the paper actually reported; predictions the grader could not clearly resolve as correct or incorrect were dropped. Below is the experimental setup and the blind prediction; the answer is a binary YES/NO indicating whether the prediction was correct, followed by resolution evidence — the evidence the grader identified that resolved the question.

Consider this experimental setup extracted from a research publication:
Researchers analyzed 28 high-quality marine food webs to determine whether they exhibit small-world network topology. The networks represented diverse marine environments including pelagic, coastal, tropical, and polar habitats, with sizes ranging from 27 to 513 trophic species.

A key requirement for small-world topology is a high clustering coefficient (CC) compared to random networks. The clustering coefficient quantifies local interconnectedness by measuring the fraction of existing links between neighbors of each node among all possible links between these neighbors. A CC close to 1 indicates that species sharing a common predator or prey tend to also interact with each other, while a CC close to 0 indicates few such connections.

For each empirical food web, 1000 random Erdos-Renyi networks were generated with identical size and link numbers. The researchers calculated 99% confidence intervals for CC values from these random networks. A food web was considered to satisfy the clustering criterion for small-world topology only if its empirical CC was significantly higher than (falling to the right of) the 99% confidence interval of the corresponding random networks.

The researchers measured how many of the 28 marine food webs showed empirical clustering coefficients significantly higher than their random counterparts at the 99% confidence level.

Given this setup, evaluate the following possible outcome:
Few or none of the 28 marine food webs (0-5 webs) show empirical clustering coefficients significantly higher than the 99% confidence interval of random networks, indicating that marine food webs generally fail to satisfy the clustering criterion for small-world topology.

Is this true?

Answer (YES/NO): NO